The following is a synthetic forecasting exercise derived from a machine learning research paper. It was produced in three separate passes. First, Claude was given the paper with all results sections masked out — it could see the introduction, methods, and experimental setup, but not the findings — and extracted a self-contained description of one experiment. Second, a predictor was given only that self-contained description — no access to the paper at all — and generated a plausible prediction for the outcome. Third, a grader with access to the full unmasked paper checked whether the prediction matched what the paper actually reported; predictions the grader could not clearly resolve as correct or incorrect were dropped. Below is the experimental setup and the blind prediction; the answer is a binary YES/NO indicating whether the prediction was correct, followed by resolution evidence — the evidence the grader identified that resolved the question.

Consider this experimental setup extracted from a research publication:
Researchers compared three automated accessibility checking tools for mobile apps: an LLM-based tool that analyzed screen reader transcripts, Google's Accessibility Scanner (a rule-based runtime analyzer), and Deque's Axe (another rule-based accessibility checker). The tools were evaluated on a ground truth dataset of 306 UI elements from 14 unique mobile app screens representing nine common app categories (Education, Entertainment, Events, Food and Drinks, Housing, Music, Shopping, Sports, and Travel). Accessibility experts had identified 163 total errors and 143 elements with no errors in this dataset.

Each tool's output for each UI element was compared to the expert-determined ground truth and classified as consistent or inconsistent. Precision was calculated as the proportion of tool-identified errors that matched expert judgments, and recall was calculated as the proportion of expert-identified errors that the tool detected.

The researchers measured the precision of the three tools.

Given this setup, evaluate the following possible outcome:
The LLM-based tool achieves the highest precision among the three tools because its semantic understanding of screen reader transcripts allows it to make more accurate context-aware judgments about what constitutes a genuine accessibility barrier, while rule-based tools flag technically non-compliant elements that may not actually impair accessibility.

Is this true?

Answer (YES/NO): NO